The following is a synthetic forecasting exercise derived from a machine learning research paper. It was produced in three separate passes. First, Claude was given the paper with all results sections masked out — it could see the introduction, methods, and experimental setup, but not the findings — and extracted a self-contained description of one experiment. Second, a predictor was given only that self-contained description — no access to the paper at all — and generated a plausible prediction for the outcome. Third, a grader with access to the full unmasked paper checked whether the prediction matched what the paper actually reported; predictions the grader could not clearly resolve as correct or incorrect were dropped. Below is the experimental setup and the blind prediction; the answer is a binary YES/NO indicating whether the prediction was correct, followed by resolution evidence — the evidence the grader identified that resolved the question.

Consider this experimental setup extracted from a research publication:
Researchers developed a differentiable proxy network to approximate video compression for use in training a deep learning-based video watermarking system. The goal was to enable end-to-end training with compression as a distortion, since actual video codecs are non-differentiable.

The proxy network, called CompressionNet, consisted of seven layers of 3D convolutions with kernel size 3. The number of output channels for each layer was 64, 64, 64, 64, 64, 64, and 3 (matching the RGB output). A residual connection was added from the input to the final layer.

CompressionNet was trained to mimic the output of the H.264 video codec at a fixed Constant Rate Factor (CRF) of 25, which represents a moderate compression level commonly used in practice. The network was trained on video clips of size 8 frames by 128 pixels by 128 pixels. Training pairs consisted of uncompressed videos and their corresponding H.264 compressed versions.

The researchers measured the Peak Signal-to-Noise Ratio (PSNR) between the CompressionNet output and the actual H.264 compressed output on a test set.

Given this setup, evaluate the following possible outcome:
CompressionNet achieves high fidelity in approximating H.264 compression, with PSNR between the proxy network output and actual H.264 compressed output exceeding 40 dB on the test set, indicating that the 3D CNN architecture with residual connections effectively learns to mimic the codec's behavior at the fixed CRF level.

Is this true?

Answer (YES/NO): NO